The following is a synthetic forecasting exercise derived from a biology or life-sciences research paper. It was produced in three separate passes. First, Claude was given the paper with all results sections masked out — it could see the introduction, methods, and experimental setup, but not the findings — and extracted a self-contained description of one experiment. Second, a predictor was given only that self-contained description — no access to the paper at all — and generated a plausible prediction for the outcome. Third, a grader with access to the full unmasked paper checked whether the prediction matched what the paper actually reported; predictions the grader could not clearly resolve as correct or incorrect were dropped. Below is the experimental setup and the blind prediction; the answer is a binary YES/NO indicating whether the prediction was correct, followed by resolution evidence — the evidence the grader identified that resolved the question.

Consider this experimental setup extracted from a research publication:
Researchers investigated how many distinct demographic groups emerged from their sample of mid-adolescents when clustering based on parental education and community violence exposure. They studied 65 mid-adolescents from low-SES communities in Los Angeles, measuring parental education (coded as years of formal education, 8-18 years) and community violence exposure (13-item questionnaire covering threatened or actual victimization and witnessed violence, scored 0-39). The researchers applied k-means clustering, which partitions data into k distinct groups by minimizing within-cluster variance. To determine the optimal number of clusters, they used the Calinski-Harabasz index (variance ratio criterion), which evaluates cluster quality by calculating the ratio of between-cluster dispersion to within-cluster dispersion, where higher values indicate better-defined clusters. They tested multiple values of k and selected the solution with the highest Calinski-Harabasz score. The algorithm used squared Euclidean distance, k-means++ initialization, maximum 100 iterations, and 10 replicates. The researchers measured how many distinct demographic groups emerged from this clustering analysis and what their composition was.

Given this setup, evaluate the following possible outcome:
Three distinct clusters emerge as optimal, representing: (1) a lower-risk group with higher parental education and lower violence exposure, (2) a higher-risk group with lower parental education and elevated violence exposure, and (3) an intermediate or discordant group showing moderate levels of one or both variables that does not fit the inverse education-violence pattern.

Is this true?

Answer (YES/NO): NO